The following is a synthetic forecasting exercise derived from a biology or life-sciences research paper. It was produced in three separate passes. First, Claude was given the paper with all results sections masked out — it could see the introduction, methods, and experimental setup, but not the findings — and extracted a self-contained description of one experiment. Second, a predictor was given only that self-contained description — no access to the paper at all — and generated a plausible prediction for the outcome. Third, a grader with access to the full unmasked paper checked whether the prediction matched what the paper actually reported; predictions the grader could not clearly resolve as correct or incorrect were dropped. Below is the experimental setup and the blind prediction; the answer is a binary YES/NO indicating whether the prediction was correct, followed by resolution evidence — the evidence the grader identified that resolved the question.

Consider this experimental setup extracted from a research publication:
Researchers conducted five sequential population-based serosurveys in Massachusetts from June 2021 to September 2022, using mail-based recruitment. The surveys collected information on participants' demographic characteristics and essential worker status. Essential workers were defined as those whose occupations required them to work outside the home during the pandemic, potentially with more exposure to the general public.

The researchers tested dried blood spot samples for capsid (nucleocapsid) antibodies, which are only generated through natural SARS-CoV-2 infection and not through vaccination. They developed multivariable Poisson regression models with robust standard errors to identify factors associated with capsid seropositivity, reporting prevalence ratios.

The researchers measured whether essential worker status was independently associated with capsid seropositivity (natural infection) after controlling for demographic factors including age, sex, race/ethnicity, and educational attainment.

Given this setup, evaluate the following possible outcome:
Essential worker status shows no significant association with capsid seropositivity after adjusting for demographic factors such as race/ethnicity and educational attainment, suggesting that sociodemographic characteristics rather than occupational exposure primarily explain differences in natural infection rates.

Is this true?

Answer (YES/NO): NO